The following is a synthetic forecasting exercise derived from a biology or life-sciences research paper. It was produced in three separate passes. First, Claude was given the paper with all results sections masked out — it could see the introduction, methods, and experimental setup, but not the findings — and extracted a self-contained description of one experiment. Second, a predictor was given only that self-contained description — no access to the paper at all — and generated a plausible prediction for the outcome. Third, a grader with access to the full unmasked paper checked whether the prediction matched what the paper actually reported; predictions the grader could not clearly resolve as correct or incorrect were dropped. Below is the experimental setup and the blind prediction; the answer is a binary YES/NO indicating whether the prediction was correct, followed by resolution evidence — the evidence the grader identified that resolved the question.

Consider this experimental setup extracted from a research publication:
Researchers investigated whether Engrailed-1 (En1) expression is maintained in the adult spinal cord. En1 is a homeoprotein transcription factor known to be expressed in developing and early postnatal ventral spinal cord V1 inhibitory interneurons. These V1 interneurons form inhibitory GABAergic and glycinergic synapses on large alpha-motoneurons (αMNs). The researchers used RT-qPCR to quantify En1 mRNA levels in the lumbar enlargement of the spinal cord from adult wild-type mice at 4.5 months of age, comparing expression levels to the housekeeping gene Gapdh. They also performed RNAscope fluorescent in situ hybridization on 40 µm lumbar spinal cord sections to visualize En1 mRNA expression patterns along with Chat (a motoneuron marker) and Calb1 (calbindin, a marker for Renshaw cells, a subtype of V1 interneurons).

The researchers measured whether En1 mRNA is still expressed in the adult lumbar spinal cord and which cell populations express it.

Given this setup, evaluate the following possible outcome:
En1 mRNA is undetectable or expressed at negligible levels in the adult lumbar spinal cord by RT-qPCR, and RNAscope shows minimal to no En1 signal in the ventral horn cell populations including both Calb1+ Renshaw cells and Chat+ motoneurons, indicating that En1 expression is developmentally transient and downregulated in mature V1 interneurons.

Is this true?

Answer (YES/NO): NO